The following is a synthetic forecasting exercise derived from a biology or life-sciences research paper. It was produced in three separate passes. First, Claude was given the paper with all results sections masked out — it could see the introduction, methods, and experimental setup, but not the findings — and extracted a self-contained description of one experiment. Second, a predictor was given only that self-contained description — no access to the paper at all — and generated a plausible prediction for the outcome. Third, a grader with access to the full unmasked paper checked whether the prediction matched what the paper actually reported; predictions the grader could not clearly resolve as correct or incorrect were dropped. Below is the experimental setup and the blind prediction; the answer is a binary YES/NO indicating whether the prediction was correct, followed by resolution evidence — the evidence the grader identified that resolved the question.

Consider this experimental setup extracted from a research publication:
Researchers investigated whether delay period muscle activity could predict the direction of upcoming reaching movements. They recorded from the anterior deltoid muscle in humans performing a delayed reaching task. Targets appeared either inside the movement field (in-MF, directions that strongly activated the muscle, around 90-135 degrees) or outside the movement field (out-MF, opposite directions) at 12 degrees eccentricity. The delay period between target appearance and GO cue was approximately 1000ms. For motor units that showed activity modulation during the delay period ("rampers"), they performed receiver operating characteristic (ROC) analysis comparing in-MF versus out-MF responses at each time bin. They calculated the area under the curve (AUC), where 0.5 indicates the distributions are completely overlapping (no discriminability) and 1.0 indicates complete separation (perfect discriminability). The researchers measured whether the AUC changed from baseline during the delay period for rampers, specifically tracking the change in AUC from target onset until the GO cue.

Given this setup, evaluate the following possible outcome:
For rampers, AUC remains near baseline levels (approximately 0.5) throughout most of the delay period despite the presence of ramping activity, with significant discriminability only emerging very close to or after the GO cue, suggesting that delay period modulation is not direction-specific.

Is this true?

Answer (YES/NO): NO